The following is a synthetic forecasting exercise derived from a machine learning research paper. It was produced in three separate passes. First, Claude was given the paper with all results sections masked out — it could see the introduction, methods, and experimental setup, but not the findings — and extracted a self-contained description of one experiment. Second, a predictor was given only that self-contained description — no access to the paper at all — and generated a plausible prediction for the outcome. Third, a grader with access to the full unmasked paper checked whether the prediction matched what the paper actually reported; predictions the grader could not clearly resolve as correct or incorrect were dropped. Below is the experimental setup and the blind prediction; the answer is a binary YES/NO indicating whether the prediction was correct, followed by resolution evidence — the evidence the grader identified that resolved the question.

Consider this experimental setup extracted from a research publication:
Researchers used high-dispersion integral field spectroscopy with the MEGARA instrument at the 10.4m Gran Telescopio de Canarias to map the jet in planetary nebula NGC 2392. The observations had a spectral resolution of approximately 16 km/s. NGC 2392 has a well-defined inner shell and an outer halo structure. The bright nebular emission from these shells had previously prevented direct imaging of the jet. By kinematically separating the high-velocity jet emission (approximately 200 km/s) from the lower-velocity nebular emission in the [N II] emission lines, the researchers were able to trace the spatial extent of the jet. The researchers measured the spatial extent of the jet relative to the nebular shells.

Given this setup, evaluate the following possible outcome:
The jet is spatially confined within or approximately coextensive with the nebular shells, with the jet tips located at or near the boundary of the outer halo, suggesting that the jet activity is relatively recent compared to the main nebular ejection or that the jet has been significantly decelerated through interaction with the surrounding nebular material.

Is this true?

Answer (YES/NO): NO